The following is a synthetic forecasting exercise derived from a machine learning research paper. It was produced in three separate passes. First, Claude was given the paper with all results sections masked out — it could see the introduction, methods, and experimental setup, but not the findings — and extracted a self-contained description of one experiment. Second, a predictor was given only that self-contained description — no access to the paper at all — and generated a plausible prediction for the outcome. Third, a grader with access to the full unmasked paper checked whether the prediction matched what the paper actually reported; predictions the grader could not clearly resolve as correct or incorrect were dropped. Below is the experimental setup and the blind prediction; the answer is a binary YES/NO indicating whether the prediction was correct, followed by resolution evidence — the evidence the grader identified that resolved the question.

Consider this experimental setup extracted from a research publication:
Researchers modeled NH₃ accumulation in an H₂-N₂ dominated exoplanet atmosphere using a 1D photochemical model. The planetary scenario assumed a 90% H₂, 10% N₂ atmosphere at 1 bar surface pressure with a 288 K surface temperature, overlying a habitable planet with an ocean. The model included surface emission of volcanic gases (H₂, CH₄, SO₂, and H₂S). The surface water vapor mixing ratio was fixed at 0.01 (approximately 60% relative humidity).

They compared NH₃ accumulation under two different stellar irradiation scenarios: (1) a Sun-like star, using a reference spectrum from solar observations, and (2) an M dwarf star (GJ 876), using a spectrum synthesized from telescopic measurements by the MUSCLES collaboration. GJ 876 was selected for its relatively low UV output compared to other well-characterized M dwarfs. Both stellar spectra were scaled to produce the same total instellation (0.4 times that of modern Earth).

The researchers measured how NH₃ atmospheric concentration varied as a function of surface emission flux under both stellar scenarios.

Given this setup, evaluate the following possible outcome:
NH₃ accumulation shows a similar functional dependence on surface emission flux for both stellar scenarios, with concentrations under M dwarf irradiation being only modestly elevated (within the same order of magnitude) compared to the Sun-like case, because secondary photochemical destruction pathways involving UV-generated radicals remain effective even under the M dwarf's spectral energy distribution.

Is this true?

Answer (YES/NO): NO